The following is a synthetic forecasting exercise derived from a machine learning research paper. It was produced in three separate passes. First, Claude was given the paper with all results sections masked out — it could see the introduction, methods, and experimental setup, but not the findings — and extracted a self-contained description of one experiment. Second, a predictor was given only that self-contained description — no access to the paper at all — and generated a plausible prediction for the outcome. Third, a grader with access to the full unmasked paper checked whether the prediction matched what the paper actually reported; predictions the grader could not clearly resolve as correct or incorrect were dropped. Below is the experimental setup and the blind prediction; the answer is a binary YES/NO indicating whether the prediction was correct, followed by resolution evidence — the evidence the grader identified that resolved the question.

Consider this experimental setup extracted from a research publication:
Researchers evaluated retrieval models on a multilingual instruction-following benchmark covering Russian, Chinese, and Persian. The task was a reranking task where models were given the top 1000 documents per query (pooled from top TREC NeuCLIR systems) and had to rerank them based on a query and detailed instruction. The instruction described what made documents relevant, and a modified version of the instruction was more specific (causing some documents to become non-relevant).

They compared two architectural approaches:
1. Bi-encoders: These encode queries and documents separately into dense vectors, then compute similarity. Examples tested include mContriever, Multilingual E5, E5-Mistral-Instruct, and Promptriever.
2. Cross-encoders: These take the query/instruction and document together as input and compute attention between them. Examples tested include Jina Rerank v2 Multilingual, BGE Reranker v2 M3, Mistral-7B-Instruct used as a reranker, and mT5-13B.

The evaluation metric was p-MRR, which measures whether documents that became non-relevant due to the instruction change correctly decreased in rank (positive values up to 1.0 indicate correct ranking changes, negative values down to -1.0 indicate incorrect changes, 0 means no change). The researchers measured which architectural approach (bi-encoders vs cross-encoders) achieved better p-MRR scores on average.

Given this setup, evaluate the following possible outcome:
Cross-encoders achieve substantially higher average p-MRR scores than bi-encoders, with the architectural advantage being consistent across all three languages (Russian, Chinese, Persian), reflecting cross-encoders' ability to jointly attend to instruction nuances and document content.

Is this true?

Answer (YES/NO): NO